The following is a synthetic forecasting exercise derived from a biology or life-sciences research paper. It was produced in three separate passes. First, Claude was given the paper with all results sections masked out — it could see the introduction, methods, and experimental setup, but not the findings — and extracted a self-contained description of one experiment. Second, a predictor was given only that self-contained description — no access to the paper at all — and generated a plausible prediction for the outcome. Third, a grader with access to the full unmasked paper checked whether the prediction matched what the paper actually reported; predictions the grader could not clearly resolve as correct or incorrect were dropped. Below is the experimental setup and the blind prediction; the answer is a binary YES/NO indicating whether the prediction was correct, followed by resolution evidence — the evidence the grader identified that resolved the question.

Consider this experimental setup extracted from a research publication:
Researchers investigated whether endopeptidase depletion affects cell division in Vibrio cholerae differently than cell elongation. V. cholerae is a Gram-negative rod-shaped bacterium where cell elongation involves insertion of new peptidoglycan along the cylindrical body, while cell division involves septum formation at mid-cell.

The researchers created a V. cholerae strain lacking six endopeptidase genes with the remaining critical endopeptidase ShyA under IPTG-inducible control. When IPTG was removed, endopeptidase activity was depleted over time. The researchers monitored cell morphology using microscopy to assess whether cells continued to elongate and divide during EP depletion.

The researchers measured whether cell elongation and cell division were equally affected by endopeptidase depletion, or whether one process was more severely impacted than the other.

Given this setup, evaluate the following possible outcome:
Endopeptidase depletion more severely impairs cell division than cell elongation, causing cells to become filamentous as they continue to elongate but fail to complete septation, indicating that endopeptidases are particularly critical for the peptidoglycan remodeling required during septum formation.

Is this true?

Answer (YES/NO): NO